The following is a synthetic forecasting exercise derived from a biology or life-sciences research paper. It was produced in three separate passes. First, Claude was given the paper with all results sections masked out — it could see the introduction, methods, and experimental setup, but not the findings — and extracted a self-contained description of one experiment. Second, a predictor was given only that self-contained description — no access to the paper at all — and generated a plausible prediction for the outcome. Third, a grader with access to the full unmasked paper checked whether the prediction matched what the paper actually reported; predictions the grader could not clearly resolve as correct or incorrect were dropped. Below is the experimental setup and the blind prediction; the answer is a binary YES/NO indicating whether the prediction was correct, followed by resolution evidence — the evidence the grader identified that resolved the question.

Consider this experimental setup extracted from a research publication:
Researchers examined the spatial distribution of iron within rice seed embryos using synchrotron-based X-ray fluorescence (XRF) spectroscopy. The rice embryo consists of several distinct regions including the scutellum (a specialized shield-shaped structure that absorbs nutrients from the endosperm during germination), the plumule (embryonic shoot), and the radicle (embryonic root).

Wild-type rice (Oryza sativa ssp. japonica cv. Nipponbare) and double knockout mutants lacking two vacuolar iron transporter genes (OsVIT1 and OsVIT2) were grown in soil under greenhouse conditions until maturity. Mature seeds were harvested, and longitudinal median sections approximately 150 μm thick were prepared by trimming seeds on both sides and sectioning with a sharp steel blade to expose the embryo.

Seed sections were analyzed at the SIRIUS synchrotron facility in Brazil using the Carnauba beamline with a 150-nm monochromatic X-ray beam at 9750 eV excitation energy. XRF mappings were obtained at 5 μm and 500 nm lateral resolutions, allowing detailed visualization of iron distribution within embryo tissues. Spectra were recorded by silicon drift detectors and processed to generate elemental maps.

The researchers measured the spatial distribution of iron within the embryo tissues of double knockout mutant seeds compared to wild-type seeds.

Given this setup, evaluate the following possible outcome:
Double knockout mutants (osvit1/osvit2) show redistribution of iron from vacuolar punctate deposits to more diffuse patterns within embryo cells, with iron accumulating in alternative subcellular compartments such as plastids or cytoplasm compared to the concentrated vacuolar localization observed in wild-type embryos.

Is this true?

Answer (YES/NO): NO